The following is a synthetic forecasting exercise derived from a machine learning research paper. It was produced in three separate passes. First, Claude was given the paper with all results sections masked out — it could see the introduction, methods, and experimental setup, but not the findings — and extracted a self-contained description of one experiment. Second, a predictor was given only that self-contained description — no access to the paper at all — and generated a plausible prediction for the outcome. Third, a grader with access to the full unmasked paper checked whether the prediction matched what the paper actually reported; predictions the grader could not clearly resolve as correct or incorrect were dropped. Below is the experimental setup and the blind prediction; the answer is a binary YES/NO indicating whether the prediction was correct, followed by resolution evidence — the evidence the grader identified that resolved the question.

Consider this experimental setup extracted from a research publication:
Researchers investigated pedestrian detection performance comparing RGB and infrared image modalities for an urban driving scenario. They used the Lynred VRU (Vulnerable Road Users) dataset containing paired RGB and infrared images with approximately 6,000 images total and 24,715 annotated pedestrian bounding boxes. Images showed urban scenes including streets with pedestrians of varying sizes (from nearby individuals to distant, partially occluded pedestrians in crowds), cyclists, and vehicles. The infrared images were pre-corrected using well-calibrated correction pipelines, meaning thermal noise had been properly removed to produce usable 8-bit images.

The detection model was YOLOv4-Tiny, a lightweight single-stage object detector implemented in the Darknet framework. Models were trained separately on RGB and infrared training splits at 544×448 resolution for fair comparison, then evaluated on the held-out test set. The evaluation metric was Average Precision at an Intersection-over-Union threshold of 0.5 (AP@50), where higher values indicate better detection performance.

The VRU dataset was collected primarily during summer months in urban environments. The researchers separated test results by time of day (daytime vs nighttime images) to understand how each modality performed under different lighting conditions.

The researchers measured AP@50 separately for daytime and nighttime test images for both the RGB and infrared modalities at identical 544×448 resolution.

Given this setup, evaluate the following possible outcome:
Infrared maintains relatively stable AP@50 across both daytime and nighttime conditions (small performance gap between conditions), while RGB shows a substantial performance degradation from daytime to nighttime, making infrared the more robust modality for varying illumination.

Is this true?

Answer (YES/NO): NO